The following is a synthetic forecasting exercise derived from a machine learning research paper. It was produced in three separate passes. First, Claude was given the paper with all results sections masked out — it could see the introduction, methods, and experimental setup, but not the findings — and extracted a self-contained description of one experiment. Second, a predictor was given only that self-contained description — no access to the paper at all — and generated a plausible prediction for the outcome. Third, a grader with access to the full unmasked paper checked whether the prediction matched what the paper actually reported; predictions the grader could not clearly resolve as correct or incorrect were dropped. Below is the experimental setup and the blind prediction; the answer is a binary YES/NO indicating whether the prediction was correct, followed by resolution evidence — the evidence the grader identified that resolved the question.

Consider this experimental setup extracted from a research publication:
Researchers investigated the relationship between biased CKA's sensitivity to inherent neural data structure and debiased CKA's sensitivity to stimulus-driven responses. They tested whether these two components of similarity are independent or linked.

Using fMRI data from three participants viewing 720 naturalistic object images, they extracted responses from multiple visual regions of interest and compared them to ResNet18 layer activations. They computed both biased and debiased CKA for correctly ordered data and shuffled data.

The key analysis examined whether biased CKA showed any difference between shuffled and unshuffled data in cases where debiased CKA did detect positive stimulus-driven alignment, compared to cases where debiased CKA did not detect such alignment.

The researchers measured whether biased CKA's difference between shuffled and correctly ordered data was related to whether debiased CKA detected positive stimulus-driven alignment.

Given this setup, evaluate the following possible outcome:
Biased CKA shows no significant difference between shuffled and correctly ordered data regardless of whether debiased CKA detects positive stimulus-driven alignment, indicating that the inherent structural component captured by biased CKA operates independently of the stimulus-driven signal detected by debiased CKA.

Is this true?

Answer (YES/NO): NO